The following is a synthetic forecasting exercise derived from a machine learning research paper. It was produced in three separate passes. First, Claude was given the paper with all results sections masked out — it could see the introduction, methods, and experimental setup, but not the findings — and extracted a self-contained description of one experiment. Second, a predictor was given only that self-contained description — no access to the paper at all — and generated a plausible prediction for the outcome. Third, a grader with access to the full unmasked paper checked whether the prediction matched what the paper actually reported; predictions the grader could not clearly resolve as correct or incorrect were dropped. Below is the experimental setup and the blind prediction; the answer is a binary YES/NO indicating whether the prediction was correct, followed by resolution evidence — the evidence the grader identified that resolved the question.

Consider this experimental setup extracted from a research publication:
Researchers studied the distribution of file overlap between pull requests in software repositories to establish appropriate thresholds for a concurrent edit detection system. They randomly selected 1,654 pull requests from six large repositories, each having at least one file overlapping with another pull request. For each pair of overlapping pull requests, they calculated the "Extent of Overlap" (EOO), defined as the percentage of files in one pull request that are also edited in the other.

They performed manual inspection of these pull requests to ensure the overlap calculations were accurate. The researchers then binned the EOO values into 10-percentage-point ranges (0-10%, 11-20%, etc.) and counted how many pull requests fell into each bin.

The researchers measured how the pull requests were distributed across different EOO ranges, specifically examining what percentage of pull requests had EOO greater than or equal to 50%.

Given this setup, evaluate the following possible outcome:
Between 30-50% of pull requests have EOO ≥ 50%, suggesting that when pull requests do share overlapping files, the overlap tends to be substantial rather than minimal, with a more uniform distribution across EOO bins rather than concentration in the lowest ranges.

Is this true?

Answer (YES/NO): NO